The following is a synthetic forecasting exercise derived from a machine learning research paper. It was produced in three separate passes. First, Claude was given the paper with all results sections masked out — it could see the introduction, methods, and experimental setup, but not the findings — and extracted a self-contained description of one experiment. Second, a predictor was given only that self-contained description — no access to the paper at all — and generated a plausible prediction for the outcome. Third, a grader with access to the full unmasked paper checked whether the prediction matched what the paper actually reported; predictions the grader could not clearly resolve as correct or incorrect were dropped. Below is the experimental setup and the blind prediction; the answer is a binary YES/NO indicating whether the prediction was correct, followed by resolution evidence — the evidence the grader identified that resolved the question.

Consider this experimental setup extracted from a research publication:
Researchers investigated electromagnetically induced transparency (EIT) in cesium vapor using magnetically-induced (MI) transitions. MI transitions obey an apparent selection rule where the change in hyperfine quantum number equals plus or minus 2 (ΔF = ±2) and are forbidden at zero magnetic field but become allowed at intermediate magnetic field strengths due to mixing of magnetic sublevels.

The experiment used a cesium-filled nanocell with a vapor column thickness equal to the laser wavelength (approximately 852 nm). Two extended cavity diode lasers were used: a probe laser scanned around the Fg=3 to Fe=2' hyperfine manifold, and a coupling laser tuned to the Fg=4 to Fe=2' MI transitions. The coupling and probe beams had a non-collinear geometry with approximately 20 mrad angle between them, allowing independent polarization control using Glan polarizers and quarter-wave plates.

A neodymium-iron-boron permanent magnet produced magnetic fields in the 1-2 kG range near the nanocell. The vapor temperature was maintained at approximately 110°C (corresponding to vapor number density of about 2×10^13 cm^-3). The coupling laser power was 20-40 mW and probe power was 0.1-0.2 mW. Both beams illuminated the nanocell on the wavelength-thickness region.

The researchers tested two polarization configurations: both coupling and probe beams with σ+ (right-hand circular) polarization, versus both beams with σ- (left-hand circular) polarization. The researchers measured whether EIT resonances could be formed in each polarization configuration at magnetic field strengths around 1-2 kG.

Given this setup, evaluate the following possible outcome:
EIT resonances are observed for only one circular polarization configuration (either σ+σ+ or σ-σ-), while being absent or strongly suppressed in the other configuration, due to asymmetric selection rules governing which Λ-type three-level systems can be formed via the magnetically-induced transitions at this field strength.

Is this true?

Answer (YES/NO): YES